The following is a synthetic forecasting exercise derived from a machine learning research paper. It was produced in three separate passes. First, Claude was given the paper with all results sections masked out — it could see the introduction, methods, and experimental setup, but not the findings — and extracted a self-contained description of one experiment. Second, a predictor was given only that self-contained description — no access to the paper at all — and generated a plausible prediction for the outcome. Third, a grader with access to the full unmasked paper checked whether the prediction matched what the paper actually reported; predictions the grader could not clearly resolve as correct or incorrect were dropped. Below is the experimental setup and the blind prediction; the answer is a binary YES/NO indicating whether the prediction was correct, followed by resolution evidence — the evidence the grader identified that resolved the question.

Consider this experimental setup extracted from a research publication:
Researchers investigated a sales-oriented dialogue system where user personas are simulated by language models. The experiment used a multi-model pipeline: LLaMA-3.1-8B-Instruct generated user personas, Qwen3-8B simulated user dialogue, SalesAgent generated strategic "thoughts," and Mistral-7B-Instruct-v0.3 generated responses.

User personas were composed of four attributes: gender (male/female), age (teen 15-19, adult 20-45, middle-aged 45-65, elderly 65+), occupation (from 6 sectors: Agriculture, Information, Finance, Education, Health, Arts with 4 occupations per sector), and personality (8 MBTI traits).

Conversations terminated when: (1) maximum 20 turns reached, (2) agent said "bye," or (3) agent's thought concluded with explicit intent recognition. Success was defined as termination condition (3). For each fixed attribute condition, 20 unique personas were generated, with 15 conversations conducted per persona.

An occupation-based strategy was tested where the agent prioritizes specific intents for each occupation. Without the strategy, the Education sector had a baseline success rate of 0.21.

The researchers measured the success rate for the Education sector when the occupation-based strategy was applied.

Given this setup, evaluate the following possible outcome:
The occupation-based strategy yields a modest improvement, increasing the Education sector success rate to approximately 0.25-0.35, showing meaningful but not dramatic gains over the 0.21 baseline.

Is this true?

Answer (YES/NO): NO